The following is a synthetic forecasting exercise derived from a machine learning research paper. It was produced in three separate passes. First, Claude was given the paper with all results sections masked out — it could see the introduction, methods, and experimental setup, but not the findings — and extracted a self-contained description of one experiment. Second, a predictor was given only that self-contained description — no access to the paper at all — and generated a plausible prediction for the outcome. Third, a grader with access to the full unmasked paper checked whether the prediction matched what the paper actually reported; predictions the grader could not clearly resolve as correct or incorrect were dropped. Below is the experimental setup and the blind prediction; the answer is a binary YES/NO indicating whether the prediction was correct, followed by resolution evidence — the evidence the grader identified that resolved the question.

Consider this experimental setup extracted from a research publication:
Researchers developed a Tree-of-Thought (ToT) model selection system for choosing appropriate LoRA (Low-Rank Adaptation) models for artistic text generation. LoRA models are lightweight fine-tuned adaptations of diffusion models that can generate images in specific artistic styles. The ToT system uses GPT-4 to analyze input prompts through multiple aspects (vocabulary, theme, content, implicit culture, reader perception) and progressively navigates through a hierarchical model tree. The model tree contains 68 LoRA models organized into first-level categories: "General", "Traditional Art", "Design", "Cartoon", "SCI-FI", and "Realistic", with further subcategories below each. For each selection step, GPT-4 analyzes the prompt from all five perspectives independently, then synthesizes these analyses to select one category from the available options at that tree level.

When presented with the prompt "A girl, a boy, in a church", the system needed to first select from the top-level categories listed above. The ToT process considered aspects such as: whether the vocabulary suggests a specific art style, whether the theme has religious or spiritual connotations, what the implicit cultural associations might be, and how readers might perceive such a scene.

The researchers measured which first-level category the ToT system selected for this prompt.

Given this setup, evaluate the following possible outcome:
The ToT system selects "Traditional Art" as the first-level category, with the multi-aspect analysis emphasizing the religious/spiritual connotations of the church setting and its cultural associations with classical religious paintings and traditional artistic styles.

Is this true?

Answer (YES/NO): YES